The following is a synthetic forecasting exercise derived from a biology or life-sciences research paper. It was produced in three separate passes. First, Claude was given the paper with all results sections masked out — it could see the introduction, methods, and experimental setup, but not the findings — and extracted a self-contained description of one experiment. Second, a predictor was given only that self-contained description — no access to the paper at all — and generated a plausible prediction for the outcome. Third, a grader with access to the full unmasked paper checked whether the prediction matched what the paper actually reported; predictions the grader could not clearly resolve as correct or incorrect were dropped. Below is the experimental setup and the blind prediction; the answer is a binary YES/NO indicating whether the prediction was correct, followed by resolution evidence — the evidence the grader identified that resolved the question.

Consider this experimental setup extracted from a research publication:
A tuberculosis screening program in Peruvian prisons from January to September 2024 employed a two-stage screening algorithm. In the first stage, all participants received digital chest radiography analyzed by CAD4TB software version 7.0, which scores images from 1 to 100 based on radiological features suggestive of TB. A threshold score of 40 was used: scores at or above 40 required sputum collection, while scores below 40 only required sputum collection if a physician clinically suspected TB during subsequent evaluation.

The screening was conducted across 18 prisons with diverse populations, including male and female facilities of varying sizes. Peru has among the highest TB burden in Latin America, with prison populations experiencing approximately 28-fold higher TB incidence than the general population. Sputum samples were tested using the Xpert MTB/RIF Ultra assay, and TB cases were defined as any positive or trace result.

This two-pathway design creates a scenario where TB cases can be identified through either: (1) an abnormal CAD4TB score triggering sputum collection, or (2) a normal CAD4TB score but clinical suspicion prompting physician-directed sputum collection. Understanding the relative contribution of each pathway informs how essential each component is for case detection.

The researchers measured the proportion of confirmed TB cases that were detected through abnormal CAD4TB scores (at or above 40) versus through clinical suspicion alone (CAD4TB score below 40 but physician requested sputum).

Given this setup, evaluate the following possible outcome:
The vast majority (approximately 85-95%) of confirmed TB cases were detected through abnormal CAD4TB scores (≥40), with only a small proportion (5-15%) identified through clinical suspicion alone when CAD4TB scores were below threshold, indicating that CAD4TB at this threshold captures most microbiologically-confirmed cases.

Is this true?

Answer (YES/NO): YES